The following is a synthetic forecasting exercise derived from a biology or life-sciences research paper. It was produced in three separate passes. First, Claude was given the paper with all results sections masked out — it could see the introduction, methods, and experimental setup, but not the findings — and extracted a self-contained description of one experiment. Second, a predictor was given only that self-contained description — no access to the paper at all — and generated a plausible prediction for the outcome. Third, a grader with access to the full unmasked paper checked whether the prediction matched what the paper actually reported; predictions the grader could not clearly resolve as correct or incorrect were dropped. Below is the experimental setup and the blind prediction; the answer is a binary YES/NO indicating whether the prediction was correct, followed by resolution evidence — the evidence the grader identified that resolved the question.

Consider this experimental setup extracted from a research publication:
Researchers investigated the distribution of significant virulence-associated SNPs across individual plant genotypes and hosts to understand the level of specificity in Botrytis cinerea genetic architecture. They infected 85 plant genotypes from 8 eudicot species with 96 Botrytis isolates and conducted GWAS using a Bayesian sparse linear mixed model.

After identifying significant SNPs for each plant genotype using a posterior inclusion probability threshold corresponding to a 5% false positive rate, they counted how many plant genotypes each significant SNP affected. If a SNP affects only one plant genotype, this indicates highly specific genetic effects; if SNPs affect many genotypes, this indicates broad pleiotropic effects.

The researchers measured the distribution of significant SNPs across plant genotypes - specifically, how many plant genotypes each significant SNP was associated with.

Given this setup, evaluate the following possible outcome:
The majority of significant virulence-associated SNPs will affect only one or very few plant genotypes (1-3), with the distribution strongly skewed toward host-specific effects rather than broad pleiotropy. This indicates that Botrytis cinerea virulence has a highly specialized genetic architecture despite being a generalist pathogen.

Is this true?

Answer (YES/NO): YES